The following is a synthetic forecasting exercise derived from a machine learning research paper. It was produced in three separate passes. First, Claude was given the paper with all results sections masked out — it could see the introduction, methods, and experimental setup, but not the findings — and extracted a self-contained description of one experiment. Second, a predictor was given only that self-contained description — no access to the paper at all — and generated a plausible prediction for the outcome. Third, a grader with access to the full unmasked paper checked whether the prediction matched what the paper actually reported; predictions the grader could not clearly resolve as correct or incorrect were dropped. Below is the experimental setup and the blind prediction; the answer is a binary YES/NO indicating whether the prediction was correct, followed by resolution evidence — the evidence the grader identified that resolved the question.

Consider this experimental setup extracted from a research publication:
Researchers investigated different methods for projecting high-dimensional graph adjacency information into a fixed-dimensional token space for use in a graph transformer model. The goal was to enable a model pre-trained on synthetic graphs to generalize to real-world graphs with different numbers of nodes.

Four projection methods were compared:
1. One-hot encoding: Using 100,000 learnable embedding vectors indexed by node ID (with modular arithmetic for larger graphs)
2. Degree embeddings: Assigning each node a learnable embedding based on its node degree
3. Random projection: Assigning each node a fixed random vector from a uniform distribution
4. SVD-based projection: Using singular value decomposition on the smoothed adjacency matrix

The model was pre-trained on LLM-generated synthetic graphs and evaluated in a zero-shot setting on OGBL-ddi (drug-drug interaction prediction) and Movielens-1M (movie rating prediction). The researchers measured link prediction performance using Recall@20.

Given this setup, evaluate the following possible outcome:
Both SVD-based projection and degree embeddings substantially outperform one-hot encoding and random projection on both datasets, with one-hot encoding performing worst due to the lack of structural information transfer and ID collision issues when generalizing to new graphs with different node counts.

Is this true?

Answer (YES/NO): NO